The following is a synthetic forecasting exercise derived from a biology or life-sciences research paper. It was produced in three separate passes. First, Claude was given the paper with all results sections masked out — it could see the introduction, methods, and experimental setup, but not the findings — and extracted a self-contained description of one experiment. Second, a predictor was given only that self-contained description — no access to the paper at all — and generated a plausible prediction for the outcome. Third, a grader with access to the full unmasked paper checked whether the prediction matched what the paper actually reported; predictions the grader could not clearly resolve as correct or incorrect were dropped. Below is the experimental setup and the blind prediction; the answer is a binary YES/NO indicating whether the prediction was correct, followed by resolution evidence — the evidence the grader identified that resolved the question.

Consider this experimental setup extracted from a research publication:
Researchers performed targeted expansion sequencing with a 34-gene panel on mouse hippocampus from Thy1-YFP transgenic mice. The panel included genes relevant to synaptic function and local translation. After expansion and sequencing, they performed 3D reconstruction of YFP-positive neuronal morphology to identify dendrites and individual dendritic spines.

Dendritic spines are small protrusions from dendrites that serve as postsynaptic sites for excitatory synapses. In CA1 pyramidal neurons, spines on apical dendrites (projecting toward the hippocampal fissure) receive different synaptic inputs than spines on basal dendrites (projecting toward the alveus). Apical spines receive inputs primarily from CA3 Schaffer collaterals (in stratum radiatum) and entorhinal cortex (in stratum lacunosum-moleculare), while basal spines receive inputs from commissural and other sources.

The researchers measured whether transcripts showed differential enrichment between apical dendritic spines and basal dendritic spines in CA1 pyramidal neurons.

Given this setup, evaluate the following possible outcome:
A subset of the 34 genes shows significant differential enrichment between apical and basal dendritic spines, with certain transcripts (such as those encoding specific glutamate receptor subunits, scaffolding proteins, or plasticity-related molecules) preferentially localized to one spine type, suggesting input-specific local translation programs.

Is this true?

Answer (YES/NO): NO